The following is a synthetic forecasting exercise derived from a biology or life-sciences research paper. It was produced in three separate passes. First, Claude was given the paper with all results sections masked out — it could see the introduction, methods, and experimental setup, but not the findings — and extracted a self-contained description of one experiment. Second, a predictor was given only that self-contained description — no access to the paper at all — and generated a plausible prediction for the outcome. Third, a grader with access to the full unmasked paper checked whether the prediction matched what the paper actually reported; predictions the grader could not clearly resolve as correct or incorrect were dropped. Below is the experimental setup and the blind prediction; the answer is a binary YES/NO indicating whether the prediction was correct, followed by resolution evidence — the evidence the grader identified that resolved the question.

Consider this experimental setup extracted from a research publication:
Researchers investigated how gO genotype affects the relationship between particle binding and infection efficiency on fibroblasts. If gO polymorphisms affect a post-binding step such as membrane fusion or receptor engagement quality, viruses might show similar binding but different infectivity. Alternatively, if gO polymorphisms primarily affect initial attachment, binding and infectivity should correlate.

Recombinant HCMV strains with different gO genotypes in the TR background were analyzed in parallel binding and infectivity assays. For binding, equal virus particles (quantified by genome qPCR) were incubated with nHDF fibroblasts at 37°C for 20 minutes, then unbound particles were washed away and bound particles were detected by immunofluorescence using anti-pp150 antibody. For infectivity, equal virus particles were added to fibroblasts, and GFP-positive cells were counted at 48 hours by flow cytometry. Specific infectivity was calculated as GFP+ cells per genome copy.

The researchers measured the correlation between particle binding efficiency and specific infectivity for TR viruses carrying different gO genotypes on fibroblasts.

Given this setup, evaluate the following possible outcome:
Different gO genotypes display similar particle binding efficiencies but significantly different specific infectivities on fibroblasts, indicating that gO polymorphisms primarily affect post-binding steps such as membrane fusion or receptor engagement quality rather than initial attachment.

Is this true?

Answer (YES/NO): NO